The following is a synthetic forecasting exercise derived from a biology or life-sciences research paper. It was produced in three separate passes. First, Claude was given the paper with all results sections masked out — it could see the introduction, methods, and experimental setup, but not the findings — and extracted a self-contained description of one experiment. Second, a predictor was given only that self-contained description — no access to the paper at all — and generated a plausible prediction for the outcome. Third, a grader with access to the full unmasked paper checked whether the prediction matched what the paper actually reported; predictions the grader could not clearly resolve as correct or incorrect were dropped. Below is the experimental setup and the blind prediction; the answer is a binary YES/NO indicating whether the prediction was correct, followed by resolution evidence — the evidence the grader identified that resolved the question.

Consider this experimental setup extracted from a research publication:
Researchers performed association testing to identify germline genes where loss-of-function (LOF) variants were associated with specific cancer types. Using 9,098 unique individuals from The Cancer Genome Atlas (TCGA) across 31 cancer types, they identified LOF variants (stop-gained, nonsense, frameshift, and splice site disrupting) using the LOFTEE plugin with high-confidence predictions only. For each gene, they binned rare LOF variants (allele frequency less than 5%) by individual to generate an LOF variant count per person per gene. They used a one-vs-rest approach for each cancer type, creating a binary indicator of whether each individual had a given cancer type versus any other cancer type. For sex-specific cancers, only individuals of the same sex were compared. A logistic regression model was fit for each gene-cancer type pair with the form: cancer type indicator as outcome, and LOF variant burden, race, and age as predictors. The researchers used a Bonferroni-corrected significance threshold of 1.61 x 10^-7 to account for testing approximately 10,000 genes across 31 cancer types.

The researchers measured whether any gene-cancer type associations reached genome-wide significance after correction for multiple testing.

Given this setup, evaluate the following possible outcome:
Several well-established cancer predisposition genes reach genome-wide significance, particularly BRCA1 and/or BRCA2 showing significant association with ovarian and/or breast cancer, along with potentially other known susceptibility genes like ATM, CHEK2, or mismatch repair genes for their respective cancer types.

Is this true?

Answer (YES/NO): NO